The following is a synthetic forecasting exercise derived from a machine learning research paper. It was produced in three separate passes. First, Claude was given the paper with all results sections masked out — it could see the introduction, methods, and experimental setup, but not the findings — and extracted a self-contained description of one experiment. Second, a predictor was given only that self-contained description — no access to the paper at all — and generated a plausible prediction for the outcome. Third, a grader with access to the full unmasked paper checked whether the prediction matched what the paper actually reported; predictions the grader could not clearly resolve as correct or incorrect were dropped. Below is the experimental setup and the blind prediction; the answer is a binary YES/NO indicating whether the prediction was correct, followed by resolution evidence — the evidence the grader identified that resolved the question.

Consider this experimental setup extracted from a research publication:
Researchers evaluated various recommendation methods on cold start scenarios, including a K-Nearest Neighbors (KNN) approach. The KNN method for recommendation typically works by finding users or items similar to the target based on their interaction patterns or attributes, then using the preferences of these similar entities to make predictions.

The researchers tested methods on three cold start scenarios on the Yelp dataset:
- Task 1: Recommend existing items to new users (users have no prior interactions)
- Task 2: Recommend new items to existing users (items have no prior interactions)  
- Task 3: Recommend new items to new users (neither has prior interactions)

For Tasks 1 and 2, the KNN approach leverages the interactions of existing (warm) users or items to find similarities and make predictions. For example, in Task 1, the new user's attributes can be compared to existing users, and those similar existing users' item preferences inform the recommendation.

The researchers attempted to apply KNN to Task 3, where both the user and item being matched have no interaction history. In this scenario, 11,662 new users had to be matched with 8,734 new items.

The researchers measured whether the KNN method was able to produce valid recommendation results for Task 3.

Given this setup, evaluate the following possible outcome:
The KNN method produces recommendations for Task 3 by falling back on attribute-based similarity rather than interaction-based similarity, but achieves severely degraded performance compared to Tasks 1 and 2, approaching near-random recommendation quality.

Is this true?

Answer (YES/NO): NO